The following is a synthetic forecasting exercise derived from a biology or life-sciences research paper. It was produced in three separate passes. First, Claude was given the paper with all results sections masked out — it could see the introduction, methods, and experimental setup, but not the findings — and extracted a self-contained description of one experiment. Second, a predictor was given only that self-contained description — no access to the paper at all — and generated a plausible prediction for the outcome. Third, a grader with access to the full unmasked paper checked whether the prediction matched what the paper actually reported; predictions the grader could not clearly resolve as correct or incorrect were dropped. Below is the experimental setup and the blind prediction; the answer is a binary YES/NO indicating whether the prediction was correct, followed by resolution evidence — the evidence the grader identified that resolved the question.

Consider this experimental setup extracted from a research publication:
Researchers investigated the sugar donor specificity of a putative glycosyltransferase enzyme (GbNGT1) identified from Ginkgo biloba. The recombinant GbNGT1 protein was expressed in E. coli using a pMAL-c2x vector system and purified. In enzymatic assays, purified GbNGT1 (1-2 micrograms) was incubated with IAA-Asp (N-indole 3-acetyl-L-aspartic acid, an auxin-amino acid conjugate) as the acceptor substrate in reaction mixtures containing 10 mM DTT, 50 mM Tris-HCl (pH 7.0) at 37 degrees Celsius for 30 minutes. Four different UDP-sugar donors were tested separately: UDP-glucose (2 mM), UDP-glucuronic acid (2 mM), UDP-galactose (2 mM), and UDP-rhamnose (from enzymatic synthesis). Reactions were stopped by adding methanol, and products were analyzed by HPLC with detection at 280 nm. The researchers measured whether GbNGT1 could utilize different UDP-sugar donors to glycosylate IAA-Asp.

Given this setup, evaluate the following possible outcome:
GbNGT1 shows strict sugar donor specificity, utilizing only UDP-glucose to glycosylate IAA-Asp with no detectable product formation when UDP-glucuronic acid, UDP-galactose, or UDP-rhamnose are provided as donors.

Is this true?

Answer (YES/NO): YES